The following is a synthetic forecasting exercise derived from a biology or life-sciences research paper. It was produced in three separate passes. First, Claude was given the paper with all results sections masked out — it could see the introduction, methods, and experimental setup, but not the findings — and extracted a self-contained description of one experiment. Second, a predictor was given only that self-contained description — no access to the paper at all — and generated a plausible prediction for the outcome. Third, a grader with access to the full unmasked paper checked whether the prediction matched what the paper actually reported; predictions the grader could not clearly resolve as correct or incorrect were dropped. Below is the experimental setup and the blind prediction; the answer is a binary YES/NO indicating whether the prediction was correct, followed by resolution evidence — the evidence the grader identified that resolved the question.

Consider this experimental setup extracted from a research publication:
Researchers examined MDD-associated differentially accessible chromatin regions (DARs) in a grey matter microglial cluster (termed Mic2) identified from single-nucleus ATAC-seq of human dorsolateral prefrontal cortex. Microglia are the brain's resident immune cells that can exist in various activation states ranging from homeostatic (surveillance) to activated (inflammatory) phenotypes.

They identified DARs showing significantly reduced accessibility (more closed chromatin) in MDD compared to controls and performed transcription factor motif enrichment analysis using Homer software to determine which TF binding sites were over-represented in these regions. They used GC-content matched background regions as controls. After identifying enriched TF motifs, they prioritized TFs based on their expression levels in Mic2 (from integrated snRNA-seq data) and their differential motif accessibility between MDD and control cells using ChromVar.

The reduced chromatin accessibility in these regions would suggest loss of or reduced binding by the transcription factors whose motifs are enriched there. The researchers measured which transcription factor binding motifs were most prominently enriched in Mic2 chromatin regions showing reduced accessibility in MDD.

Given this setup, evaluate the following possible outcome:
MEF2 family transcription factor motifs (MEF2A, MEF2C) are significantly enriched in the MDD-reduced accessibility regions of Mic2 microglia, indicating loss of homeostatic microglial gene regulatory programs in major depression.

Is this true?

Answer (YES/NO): NO